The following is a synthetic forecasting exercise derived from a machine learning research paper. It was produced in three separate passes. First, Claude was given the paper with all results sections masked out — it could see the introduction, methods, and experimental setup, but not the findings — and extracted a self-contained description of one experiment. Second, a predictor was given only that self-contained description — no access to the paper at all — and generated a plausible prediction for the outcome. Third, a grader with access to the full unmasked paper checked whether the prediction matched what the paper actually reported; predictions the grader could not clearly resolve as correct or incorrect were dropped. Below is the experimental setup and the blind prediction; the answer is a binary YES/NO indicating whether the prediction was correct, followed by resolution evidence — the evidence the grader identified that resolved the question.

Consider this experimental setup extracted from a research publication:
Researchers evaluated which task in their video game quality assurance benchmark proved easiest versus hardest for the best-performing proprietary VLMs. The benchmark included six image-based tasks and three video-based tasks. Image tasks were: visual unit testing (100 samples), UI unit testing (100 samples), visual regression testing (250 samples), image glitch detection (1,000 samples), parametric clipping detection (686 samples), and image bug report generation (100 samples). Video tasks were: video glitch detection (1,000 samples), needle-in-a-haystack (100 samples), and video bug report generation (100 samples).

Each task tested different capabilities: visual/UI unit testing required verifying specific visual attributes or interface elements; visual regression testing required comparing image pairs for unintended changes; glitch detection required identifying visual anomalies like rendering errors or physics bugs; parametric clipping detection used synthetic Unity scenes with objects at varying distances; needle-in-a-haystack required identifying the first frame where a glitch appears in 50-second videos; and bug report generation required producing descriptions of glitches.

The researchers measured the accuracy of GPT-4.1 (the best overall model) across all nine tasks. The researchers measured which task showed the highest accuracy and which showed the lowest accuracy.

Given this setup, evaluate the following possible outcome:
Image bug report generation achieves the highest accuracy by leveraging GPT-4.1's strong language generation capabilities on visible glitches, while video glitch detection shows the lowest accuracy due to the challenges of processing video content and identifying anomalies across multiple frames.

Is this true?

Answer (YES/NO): NO